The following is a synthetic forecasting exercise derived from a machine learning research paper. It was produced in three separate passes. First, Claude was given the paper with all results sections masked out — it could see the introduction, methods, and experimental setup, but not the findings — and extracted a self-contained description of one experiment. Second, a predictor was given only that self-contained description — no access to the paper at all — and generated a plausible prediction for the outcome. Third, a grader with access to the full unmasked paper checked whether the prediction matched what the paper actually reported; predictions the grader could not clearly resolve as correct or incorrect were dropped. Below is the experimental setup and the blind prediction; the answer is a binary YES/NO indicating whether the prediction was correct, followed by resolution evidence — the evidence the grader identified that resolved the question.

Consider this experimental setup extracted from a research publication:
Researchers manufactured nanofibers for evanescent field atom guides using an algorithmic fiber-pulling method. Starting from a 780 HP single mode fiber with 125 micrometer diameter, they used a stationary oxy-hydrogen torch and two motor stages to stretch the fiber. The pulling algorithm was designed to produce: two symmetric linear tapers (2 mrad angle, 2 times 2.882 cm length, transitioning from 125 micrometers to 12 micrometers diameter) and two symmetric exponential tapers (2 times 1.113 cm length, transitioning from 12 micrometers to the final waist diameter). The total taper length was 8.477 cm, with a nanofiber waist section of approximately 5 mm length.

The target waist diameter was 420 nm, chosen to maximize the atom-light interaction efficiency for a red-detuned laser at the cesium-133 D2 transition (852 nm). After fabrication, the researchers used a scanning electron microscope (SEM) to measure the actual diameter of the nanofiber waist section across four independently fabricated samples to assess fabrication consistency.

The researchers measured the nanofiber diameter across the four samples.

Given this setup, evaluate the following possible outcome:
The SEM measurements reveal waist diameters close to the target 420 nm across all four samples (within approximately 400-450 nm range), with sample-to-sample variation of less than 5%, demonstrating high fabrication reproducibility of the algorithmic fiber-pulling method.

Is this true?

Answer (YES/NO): YES